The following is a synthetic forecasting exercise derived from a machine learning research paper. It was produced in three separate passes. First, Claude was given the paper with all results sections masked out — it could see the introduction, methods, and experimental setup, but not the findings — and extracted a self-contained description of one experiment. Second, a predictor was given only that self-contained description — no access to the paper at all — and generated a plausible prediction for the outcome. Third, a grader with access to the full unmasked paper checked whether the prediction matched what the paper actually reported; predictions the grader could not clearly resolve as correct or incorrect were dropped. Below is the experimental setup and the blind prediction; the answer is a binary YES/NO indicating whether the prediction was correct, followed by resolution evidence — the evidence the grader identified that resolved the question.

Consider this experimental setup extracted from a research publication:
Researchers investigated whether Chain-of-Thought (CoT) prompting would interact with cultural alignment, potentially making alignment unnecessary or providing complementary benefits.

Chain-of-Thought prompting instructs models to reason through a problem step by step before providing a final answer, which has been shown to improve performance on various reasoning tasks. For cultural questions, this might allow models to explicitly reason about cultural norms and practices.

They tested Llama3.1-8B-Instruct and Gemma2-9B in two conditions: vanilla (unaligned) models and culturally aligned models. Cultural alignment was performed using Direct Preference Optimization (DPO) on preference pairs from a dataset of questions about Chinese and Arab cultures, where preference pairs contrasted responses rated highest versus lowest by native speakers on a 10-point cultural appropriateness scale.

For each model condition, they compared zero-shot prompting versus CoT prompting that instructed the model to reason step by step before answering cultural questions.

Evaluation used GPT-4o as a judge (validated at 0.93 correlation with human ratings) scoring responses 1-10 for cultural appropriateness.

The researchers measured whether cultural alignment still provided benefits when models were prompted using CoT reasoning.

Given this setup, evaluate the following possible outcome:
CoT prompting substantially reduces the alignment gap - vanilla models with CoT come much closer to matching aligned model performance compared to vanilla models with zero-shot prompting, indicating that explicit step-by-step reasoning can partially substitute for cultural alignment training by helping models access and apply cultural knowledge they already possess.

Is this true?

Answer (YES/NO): NO